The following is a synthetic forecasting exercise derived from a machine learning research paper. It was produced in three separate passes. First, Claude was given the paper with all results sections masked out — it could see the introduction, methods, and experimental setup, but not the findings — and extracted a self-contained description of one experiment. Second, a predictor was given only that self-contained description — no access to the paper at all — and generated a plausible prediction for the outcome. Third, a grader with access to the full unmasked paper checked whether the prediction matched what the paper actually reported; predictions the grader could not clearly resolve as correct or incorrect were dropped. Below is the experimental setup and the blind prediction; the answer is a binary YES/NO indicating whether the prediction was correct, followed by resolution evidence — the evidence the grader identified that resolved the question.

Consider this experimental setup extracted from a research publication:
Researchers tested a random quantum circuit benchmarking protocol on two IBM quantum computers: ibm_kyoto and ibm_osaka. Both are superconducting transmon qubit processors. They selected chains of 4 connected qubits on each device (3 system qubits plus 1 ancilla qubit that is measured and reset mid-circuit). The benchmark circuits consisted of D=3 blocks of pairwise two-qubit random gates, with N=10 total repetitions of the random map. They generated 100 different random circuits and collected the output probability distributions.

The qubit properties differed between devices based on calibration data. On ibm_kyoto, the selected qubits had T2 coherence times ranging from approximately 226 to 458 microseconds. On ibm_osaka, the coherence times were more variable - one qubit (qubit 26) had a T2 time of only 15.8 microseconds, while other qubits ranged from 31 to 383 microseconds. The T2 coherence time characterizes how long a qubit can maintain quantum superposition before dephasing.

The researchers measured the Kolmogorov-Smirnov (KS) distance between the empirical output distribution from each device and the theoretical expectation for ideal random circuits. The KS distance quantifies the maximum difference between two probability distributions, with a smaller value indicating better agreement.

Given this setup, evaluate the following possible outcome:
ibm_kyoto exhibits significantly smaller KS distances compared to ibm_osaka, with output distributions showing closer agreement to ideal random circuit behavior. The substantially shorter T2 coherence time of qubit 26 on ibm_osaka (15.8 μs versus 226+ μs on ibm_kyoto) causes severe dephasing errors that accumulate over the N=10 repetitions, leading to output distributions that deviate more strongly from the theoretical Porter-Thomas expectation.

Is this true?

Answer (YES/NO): YES